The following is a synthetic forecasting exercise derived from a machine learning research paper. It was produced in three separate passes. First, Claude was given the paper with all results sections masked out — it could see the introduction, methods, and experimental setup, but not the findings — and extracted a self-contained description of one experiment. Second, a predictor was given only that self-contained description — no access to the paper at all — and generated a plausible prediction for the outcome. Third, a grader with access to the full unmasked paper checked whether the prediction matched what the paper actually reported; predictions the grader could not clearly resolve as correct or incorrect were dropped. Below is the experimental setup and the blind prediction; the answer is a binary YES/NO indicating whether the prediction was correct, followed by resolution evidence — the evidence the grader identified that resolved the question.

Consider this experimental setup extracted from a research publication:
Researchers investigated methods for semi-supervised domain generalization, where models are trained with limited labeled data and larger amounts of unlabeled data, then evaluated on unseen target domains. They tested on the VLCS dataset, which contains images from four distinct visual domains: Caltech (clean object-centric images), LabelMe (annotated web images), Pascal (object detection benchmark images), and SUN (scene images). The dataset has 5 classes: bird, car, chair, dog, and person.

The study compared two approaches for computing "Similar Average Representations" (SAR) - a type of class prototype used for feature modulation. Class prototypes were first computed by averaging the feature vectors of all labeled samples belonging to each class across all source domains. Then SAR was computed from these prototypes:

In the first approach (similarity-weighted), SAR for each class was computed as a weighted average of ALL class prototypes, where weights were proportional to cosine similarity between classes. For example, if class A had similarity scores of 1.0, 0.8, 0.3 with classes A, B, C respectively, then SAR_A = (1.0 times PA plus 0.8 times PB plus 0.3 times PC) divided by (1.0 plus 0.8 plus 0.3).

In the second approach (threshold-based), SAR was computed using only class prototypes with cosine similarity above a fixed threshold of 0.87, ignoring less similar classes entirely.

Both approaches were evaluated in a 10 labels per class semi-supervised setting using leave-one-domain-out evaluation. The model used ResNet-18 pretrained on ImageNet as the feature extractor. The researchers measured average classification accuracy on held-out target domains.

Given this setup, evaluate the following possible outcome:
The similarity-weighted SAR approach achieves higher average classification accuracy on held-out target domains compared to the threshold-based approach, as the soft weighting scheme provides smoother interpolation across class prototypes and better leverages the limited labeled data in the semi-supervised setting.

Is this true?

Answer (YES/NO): YES